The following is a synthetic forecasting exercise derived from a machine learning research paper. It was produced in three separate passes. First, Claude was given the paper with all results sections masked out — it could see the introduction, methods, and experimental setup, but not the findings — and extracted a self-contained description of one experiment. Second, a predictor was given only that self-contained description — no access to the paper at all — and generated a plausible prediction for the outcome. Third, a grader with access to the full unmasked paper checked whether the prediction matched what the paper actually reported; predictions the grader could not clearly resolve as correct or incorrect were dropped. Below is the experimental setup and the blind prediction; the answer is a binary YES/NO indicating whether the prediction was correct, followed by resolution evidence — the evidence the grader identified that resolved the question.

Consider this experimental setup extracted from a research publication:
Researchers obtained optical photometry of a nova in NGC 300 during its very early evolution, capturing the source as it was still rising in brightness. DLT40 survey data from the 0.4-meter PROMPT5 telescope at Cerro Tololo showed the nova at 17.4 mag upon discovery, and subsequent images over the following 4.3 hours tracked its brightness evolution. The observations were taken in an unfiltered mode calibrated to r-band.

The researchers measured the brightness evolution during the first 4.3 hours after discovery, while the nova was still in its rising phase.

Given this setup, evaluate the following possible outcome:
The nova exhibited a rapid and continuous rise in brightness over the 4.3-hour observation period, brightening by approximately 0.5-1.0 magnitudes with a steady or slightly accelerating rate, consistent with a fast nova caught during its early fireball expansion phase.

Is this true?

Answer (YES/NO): NO